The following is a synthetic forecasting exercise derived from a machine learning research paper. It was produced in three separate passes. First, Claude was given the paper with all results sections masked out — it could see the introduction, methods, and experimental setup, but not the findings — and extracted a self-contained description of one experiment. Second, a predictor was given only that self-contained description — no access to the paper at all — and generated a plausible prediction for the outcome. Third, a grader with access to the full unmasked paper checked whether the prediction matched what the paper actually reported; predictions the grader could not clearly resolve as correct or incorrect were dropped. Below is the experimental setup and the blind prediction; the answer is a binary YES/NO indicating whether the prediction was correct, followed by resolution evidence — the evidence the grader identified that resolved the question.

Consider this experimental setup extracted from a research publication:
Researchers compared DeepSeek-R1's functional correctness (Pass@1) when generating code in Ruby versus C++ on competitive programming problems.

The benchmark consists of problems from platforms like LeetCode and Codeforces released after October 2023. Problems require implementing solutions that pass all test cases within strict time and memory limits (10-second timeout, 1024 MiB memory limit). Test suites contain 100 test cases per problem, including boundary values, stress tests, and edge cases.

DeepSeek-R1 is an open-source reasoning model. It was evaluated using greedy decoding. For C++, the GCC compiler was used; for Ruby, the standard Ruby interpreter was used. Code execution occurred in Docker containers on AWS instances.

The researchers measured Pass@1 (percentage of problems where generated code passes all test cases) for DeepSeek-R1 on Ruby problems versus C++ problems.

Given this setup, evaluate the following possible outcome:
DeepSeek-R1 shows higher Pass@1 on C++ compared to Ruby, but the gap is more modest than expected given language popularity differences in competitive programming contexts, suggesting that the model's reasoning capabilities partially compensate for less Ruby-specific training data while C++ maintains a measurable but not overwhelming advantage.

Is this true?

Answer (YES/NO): YES